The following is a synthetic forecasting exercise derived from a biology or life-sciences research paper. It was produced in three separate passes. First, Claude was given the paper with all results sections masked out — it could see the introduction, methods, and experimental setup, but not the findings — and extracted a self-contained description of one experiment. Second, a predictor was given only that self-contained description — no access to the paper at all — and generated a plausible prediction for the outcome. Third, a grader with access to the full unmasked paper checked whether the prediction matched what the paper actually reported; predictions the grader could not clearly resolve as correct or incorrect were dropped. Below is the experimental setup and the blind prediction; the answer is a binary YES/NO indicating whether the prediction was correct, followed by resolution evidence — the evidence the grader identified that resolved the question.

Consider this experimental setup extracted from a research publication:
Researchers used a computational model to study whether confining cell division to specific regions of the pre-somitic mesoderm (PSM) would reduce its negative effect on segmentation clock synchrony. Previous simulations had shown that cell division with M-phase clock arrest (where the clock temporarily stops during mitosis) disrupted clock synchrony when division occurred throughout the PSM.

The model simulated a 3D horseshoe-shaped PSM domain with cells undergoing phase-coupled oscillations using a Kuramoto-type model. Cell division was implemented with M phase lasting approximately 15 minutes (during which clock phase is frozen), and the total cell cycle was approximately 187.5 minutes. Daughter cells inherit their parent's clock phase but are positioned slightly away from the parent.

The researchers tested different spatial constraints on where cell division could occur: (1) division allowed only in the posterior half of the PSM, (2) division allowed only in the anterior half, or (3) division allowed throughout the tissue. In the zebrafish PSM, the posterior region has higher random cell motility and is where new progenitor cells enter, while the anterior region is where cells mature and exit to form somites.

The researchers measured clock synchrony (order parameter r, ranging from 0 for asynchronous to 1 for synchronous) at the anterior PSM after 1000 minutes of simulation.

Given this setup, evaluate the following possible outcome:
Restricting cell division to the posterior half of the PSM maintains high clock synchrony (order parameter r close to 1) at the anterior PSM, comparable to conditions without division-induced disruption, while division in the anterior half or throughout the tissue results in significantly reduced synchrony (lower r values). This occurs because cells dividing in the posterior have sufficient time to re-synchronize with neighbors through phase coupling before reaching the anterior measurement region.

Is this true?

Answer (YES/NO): YES